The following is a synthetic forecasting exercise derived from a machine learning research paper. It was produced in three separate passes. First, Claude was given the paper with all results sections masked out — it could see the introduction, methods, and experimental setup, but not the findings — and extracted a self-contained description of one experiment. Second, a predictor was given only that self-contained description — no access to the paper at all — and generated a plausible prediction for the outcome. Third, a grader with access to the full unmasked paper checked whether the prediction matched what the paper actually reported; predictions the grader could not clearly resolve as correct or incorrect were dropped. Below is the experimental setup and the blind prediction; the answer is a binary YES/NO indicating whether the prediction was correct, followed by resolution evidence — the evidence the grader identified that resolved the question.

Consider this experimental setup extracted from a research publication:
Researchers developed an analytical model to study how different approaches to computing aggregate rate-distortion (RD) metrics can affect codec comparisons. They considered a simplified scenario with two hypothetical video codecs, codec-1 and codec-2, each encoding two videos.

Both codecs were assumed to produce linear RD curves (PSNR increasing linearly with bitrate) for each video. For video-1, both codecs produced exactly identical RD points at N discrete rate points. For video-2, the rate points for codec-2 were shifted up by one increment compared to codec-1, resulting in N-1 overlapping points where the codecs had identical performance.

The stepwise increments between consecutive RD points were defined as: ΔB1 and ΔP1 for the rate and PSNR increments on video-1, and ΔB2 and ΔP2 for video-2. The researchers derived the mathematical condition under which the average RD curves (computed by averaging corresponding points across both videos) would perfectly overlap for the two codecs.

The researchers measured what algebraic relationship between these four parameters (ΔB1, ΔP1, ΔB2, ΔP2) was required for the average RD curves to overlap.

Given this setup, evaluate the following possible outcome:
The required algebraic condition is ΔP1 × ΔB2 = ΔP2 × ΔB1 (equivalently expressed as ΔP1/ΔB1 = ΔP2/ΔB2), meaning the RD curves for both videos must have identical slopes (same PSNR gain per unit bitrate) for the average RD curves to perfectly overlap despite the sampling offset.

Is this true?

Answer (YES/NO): YES